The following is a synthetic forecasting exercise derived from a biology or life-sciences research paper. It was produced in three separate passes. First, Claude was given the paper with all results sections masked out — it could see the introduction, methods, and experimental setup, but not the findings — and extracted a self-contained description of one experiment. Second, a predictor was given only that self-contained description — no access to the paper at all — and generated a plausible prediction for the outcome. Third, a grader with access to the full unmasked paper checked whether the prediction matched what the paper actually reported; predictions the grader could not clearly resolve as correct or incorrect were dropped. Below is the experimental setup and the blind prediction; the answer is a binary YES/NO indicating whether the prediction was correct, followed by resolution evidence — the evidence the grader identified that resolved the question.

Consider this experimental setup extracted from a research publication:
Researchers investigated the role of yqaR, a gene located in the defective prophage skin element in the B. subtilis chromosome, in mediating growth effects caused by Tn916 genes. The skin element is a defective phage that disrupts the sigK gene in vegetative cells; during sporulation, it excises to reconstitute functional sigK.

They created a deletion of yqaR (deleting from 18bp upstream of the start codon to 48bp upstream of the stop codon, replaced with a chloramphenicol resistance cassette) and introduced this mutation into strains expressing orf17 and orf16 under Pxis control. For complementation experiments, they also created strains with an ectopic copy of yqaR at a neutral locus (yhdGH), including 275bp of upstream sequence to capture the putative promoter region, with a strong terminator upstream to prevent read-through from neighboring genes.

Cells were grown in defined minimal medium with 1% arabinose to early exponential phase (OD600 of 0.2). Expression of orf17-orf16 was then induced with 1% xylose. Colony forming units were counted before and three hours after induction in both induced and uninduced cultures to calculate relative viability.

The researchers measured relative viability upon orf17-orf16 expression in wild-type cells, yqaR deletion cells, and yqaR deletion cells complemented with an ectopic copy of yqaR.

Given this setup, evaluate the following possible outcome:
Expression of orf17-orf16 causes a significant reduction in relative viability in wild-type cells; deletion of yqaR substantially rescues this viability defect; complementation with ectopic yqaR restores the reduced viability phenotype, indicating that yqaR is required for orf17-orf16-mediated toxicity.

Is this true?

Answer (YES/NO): YES